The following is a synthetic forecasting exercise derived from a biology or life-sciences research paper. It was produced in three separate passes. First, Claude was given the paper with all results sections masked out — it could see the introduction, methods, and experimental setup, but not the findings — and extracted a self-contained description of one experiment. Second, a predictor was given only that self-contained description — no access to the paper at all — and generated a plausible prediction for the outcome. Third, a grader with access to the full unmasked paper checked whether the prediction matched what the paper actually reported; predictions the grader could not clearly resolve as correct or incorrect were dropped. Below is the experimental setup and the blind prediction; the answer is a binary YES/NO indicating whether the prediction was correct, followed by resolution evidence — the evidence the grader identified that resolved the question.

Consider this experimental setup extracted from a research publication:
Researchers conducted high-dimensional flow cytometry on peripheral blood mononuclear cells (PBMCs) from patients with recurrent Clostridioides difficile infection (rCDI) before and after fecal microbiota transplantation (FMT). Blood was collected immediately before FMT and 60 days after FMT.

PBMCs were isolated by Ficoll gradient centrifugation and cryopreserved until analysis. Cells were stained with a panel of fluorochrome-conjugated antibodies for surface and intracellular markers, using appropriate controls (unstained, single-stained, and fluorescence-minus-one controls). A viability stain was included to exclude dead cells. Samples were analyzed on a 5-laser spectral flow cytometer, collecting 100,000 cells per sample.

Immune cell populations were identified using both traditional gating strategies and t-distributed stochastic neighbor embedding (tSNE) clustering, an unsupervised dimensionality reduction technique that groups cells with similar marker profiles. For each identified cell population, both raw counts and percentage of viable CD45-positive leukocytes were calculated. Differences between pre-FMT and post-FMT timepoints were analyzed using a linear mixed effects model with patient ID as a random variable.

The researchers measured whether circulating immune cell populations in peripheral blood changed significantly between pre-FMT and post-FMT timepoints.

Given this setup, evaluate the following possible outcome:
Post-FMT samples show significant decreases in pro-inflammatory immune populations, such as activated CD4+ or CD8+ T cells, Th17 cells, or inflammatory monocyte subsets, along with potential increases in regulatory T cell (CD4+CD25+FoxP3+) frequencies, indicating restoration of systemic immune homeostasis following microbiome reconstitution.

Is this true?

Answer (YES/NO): NO